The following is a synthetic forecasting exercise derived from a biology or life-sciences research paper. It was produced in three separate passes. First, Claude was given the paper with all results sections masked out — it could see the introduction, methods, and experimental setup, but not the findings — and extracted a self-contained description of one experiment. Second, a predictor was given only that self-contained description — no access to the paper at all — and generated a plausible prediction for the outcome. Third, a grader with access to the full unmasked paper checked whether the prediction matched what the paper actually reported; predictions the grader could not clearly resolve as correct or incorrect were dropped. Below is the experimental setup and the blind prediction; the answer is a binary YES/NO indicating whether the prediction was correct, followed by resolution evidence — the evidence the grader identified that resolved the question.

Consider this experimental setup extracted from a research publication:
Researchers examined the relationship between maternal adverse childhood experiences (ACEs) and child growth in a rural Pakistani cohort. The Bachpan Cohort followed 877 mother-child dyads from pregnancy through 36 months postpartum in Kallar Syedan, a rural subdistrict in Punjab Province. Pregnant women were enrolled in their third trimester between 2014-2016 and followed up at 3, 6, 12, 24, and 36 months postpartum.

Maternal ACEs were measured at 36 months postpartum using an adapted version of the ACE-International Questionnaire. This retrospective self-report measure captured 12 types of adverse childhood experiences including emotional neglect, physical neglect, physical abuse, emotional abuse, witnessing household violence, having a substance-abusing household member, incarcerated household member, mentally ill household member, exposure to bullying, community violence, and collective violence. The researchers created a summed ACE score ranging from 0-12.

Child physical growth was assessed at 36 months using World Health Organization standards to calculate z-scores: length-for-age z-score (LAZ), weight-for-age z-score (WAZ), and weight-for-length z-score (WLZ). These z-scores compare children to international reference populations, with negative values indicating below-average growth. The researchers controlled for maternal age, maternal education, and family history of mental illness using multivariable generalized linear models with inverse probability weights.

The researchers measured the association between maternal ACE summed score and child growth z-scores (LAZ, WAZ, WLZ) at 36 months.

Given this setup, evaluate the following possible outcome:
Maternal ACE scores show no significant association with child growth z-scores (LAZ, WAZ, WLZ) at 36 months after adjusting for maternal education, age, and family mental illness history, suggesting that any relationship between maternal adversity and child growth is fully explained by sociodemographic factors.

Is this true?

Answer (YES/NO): NO